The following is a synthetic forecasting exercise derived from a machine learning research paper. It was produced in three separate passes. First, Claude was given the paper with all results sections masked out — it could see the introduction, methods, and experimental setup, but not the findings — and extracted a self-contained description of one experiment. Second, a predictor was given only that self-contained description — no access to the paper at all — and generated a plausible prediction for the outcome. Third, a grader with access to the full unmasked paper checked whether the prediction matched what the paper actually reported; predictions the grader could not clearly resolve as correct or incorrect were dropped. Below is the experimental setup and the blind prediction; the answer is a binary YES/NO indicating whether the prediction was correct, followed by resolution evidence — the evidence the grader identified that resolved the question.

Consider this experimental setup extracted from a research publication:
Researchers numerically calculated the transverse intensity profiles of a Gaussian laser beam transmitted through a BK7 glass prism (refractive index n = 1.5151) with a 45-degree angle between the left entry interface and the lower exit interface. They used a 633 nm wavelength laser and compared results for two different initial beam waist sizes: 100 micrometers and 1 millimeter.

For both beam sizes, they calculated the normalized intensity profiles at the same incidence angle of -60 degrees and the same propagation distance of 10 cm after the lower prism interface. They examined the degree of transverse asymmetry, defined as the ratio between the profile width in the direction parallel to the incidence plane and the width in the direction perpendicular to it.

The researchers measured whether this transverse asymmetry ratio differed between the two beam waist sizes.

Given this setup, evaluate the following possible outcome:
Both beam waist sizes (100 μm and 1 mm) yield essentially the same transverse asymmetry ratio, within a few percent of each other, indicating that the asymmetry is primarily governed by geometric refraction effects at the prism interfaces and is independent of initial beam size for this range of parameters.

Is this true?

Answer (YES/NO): YES